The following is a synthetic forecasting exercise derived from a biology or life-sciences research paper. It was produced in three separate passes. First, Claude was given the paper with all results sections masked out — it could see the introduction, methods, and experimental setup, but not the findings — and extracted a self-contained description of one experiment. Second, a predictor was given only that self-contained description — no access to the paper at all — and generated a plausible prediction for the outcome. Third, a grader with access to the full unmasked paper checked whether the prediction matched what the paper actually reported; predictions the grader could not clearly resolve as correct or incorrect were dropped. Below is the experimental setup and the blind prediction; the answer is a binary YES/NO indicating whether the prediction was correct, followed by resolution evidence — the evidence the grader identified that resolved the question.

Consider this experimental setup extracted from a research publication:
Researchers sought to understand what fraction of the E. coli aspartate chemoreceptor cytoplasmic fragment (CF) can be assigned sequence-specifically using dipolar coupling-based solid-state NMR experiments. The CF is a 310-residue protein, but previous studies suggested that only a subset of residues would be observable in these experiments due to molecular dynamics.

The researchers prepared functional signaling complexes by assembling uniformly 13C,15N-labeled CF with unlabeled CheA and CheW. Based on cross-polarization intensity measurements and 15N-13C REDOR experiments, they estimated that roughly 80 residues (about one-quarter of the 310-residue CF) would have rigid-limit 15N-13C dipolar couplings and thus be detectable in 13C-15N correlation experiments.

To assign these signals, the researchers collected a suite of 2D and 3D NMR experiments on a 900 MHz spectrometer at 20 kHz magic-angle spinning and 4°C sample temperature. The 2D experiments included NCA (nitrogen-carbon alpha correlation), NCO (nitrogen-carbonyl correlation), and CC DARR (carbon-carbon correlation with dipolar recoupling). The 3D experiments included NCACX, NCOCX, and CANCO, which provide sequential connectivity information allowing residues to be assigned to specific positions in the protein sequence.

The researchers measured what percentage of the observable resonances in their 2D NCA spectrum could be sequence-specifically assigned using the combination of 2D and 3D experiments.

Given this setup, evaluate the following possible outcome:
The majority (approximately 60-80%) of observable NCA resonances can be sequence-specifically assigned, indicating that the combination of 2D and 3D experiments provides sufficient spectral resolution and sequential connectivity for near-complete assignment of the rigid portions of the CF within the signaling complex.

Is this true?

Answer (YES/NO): NO